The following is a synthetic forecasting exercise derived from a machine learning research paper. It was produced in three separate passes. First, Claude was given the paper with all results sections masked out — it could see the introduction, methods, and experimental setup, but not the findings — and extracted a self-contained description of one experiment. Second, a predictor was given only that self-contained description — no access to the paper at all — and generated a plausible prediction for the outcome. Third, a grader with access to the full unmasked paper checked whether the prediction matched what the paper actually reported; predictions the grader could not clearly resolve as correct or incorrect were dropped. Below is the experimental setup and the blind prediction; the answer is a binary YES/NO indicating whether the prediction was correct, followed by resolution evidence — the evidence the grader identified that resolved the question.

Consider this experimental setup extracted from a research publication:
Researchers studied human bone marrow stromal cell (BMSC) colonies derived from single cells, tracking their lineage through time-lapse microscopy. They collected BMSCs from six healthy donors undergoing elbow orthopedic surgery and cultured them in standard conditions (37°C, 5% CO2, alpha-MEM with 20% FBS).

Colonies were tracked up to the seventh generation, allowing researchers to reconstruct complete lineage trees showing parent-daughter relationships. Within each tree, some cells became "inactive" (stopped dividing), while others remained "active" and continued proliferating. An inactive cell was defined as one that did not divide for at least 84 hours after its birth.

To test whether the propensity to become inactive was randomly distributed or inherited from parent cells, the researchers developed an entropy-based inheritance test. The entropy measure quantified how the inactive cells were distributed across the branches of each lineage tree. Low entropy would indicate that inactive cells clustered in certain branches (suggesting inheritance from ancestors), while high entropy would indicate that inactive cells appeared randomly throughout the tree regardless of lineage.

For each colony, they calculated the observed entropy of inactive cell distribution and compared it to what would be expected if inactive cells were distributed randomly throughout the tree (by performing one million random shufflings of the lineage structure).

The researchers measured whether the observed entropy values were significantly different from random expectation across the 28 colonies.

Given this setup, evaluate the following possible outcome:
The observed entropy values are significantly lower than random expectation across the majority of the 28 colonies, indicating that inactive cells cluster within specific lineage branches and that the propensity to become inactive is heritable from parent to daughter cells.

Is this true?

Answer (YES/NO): YES